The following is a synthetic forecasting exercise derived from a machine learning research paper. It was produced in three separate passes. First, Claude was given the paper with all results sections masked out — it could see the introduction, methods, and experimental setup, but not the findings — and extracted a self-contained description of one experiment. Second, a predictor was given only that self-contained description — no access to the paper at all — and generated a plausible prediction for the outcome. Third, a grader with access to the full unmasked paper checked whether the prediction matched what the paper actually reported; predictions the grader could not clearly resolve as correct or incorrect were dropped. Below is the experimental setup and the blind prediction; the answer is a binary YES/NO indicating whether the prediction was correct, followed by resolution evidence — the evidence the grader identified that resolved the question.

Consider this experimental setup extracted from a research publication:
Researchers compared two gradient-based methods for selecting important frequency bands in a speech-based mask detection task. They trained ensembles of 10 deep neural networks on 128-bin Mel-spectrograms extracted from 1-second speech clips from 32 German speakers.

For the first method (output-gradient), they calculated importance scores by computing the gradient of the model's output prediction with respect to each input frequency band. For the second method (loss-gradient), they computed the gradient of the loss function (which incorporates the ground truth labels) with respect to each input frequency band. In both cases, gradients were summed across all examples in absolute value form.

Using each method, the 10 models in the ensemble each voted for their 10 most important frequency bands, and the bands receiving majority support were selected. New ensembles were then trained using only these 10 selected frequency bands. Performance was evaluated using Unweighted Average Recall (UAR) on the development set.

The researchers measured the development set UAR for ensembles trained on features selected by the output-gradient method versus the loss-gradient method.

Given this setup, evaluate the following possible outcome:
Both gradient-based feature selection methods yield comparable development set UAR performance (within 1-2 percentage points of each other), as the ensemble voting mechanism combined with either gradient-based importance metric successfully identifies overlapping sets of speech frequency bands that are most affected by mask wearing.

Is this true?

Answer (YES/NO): NO